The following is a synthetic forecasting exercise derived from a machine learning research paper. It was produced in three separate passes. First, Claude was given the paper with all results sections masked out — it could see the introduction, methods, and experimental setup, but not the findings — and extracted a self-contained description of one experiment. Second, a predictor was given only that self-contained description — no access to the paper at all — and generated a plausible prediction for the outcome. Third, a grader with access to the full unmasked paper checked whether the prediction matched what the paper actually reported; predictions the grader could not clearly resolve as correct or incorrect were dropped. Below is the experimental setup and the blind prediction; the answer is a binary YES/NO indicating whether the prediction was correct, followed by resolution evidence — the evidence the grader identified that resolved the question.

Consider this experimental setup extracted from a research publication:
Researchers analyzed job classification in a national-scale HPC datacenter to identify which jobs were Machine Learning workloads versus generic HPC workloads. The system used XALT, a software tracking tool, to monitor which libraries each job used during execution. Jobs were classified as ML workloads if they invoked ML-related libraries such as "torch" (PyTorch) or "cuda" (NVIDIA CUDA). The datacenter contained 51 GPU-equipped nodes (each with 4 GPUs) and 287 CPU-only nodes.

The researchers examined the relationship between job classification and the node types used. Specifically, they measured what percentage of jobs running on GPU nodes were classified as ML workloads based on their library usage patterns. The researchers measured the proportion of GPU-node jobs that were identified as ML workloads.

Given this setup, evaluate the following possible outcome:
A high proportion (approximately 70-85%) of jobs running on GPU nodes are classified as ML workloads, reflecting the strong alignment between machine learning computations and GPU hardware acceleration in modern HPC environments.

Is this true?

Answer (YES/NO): NO